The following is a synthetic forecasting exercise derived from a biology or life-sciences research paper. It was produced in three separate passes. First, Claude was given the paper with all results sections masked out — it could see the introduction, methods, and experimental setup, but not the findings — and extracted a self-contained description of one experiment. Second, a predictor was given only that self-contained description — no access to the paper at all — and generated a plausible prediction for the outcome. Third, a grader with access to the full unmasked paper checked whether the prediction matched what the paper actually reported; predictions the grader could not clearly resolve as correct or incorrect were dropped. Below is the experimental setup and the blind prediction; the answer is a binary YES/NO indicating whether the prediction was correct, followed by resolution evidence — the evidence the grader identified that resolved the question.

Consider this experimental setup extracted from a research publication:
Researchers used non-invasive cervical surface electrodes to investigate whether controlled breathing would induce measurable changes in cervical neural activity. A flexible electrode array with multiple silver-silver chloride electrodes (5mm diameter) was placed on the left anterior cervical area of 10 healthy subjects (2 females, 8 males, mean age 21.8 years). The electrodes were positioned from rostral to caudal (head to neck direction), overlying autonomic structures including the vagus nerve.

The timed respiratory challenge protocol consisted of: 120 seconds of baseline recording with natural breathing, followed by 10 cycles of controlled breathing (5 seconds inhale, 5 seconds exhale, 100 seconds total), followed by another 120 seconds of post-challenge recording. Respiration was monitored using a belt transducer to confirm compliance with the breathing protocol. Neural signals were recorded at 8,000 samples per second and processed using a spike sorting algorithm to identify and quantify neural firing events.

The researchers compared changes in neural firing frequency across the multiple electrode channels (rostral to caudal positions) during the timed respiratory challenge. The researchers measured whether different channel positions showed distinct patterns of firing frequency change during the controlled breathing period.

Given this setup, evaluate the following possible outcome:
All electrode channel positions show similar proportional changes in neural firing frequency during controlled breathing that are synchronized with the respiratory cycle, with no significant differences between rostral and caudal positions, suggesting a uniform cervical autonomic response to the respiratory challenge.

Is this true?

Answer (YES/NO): NO